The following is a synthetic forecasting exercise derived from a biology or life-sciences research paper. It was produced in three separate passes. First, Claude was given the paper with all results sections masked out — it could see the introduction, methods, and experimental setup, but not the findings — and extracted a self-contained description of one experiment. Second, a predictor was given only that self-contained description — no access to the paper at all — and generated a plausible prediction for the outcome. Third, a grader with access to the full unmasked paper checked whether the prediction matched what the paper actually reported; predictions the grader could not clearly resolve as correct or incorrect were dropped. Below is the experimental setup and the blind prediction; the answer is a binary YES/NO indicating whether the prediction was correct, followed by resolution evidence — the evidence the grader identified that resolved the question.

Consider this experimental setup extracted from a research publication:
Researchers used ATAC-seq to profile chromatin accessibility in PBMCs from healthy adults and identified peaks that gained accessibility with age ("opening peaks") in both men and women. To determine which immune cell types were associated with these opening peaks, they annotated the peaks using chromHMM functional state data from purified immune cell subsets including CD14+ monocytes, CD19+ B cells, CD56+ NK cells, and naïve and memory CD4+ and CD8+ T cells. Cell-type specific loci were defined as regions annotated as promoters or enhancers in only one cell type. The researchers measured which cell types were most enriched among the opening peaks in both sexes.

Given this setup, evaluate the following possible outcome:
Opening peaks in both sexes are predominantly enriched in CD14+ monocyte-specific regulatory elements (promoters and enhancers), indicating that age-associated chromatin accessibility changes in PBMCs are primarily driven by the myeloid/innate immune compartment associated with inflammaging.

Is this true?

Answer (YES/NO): NO